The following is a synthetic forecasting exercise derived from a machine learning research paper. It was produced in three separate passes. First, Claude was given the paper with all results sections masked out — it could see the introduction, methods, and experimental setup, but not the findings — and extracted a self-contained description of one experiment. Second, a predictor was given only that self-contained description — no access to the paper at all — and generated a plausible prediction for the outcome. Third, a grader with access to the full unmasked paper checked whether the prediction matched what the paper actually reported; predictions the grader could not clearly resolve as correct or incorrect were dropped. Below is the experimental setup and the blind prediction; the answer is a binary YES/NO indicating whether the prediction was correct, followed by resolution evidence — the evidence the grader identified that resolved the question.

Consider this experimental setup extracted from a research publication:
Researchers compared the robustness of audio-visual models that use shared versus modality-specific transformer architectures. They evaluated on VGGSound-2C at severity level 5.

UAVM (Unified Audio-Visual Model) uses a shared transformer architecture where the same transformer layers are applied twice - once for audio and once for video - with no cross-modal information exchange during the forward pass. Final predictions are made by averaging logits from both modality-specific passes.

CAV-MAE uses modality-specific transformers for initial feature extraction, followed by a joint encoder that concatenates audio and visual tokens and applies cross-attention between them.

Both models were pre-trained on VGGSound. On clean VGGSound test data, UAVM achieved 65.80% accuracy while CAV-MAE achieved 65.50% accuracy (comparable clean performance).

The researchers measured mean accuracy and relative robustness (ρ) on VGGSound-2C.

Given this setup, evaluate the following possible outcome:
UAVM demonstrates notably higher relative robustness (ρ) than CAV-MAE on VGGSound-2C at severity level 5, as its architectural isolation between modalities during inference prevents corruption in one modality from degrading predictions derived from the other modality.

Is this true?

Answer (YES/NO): NO